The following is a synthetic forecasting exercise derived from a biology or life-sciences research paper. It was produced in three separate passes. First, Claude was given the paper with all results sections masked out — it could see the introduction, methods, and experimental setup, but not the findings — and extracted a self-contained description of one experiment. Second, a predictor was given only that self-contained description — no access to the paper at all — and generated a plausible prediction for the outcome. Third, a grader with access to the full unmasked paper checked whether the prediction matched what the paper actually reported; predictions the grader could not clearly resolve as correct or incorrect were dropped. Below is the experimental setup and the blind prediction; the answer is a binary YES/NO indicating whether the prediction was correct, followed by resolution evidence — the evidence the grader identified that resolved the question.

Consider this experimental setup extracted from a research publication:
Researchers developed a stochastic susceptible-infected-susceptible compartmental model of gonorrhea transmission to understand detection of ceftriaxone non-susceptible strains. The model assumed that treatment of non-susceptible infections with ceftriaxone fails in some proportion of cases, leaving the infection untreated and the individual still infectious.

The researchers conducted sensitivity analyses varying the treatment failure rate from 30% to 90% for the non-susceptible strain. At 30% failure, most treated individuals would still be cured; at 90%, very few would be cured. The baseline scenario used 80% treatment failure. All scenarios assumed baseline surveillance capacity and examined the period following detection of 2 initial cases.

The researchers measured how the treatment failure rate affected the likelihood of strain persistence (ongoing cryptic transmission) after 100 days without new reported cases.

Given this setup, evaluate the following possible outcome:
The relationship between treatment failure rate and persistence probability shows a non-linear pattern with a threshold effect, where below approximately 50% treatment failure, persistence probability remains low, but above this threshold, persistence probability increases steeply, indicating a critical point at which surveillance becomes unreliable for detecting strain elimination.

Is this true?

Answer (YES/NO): NO